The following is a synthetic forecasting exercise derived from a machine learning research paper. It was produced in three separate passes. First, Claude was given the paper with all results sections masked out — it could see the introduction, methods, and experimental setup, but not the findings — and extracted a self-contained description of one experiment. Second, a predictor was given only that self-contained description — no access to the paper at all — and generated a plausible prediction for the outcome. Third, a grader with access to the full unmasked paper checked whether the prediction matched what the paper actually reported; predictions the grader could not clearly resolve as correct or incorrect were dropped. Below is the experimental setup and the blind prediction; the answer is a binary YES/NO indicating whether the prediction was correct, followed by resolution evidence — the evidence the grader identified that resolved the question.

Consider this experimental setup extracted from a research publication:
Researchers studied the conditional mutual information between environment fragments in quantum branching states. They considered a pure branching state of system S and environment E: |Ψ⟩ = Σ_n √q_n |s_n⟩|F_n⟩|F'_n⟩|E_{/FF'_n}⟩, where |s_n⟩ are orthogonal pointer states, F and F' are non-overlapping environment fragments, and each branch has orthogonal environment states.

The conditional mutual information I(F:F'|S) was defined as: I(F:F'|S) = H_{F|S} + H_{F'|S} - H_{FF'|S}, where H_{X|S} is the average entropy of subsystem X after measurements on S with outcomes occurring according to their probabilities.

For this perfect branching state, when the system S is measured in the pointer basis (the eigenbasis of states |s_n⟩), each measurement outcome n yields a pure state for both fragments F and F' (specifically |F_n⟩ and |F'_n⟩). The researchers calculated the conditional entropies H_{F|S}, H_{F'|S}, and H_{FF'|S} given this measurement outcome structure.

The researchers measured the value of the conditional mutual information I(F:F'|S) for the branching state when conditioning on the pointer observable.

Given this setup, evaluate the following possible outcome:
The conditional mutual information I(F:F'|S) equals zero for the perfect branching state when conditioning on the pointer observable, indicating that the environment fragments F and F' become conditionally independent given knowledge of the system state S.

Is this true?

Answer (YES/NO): YES